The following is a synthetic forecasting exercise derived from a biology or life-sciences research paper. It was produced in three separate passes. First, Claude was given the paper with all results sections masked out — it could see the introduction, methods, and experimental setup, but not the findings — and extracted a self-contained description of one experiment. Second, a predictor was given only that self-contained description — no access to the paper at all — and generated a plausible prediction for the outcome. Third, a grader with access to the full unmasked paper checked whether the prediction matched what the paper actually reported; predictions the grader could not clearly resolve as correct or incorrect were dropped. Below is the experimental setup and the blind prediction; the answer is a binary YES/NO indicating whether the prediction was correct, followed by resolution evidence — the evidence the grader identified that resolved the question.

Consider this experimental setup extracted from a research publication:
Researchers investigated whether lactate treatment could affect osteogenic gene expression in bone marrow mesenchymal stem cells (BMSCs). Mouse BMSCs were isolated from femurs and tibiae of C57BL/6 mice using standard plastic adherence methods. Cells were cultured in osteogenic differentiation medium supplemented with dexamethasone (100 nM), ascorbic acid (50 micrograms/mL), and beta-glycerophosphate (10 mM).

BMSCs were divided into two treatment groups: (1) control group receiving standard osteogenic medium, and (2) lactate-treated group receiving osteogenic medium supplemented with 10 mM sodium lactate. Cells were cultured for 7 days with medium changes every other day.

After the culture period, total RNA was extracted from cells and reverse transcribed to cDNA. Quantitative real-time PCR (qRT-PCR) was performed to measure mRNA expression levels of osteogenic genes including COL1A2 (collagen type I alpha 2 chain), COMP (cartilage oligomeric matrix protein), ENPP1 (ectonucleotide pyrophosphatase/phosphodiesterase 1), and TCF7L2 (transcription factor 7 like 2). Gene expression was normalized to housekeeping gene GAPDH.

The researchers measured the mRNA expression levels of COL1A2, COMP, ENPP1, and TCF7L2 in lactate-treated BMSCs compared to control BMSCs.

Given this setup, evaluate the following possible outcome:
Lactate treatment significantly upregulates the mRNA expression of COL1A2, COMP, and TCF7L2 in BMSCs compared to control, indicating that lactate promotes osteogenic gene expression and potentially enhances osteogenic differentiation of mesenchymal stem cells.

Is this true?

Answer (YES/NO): YES